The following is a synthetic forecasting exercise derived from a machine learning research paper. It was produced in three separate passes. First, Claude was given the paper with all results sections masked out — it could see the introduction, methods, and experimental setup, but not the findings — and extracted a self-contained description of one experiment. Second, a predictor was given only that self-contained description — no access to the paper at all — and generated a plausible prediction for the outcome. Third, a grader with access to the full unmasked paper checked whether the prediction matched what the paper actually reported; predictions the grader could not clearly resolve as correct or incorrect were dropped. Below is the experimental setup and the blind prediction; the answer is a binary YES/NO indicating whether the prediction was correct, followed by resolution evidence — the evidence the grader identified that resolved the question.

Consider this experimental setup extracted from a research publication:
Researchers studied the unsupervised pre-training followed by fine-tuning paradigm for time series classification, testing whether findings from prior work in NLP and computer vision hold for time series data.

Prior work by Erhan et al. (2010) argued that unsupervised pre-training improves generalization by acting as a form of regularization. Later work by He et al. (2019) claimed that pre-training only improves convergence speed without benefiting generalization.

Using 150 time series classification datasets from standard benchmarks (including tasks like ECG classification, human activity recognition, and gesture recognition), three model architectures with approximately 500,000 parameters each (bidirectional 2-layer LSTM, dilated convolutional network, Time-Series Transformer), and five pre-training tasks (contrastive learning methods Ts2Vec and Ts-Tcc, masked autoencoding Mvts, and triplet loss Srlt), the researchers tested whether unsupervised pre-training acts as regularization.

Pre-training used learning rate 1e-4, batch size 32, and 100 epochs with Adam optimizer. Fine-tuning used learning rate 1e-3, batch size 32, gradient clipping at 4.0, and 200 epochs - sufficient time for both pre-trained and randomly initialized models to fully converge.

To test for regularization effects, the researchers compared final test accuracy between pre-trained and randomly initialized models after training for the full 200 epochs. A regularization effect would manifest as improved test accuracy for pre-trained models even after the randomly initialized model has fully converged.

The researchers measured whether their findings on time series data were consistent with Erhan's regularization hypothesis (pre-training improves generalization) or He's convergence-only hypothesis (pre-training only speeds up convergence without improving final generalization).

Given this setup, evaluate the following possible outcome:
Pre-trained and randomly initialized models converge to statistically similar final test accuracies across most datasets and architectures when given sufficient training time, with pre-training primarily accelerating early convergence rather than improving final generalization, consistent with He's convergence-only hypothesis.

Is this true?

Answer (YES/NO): YES